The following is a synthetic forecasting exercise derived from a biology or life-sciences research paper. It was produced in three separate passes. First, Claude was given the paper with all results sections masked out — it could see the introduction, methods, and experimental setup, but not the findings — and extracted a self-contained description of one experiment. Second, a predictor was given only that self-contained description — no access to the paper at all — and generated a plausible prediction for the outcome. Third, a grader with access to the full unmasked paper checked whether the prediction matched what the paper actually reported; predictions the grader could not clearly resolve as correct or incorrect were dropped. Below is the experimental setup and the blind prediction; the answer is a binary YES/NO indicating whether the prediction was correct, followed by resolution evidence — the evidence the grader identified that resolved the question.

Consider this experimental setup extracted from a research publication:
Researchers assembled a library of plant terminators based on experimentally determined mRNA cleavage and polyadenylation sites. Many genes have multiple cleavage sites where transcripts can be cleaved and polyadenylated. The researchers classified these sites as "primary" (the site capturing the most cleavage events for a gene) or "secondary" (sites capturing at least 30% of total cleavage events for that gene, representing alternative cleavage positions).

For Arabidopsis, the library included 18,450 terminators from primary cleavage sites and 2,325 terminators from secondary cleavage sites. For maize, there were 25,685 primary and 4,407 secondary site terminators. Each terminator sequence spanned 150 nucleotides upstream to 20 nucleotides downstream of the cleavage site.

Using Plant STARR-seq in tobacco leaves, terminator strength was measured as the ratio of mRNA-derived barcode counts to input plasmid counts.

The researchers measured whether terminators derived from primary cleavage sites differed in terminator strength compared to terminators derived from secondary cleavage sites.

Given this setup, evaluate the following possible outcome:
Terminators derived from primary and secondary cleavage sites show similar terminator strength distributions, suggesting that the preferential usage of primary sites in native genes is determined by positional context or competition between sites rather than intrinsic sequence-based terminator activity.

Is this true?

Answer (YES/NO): YES